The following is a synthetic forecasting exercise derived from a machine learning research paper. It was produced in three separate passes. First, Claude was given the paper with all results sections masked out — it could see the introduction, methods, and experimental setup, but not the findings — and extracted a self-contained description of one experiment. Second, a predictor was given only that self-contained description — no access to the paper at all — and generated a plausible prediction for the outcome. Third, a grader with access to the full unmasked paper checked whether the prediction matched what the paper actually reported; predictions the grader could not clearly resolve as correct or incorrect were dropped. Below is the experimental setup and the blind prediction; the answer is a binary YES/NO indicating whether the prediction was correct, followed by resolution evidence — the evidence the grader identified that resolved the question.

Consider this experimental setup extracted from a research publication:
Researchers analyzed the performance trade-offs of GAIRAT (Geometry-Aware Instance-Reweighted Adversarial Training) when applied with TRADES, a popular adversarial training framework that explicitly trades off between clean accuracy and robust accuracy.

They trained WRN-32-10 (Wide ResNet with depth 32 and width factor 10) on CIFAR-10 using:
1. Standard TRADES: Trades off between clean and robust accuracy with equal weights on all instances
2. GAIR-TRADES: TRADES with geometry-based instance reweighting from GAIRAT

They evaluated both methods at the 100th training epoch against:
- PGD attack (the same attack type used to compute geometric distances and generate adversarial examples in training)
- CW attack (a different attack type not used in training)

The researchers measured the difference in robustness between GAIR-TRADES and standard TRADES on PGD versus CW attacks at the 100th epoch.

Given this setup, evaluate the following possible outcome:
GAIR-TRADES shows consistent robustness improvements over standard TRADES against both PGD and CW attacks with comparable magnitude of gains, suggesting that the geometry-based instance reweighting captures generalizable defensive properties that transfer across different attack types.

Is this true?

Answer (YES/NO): NO